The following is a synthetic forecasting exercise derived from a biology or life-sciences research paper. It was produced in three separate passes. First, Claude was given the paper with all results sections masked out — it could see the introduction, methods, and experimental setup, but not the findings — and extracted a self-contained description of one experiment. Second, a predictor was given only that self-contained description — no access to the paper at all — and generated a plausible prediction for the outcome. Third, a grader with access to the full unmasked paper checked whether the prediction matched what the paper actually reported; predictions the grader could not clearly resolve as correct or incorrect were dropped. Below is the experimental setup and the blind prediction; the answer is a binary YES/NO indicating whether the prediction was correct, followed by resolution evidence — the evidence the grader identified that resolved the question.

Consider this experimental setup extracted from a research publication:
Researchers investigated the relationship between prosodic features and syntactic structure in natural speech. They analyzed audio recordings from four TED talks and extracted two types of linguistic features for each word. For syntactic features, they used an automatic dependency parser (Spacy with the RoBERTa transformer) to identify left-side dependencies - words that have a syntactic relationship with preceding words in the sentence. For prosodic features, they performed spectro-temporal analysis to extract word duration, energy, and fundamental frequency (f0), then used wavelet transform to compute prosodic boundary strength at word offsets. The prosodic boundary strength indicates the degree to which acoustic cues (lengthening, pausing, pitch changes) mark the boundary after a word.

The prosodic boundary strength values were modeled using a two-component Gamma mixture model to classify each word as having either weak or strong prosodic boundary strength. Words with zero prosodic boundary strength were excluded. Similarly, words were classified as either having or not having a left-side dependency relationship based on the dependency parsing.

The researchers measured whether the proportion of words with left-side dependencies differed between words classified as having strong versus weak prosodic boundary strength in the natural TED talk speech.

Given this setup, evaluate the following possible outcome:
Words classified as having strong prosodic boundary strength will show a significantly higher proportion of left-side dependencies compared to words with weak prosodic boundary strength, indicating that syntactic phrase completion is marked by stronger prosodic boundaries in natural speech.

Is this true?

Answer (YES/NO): YES